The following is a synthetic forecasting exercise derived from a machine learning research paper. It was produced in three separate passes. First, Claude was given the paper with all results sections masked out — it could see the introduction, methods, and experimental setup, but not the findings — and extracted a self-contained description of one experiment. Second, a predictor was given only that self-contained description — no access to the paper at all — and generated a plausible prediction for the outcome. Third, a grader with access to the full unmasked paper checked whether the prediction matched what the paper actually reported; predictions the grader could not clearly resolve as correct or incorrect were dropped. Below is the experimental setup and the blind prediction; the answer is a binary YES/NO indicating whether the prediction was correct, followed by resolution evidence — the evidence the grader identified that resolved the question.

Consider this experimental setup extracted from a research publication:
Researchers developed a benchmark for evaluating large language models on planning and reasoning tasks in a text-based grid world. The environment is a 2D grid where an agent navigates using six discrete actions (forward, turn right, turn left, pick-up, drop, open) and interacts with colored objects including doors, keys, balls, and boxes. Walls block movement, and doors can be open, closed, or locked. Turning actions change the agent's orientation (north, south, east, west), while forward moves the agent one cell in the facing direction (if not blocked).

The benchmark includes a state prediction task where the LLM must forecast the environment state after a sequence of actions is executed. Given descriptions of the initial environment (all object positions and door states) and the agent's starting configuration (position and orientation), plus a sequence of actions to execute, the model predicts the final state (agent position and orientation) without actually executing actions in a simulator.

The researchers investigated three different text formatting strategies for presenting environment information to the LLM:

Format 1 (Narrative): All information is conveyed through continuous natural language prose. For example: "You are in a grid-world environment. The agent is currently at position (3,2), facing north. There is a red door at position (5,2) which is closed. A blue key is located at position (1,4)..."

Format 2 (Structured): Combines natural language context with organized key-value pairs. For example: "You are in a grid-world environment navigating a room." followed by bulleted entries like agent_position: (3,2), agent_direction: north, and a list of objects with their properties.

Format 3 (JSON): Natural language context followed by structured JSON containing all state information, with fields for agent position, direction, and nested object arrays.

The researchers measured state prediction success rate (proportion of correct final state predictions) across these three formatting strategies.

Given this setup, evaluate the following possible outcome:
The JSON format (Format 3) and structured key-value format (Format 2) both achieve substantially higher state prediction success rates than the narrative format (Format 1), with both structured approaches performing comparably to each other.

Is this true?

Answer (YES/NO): NO